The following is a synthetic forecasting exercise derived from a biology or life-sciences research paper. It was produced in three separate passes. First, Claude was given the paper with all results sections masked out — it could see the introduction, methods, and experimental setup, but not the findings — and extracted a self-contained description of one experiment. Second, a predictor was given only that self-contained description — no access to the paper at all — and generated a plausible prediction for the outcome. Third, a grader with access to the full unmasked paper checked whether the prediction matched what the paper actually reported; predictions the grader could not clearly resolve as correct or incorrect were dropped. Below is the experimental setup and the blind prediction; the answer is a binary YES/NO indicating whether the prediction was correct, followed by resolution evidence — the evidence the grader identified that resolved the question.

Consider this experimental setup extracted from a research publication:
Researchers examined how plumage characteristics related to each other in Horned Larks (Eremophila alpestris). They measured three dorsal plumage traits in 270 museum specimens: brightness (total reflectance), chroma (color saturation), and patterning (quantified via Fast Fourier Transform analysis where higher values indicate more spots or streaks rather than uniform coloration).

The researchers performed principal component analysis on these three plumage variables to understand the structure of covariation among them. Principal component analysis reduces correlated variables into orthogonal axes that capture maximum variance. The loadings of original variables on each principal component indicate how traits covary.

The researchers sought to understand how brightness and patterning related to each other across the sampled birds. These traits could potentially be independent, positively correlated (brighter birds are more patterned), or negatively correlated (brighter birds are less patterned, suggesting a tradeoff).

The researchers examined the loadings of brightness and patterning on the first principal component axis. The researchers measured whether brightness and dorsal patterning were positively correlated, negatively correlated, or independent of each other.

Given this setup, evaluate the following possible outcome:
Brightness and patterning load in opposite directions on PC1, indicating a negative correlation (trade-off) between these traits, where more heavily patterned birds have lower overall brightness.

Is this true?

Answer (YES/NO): NO